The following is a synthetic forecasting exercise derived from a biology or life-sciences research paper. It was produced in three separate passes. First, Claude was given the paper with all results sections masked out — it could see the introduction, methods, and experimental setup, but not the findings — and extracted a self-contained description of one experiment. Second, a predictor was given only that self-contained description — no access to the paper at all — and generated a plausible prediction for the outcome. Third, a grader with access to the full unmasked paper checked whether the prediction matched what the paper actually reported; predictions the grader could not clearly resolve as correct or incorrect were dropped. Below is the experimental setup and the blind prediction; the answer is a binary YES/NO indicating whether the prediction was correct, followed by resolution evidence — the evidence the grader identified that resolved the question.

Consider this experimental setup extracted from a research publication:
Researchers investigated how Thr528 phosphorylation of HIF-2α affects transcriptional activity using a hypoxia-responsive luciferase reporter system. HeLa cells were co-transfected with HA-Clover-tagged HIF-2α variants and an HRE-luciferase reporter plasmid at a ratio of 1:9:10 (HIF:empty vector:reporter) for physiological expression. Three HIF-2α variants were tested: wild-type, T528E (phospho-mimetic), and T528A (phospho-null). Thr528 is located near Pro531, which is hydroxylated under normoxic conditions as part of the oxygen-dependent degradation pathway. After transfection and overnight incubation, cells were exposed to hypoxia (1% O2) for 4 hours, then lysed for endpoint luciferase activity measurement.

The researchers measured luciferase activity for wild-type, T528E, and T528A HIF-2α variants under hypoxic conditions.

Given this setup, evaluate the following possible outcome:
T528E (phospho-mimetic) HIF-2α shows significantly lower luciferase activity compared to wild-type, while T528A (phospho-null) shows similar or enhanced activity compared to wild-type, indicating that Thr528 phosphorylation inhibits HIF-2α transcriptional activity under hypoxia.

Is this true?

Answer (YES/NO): NO